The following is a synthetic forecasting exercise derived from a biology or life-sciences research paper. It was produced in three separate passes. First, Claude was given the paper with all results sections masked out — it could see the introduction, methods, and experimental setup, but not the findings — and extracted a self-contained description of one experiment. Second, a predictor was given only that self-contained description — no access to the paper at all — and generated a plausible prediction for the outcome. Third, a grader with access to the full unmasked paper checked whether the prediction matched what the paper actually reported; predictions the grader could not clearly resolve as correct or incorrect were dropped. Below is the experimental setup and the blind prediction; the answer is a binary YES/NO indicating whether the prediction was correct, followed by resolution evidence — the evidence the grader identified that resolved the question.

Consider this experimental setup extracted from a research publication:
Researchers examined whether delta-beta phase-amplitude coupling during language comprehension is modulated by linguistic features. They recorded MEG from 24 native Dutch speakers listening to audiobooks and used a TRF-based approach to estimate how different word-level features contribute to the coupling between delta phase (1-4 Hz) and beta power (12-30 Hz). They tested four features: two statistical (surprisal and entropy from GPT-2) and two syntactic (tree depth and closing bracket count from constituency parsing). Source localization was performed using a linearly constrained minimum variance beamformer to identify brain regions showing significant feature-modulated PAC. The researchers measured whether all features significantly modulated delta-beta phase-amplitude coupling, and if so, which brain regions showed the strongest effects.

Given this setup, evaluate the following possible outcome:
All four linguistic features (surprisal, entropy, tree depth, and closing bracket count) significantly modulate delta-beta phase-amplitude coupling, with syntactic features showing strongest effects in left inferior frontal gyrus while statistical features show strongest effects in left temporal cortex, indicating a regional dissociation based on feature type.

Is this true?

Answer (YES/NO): NO